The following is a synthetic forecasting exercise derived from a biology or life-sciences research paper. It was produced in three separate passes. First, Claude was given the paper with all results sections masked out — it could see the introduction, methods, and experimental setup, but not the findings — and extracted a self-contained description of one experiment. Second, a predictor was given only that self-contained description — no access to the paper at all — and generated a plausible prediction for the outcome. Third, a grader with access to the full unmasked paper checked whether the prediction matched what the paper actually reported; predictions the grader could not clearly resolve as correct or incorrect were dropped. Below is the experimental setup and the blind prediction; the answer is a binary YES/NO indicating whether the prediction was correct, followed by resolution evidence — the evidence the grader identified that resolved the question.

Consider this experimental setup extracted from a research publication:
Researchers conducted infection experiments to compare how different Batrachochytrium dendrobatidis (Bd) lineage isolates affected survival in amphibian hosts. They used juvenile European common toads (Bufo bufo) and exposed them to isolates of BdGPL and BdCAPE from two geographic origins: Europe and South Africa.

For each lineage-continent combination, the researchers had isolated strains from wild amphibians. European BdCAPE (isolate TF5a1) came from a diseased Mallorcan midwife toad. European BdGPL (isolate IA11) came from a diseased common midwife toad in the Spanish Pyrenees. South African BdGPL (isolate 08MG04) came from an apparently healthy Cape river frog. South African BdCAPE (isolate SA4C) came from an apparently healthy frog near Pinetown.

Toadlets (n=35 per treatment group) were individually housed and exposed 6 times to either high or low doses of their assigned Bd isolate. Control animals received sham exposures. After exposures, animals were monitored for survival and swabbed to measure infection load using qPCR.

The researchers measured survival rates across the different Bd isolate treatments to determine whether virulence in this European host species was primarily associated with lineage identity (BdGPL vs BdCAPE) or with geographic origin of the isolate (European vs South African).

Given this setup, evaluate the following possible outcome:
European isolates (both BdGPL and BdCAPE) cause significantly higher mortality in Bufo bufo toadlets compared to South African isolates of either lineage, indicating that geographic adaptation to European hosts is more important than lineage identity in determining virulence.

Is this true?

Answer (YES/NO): NO